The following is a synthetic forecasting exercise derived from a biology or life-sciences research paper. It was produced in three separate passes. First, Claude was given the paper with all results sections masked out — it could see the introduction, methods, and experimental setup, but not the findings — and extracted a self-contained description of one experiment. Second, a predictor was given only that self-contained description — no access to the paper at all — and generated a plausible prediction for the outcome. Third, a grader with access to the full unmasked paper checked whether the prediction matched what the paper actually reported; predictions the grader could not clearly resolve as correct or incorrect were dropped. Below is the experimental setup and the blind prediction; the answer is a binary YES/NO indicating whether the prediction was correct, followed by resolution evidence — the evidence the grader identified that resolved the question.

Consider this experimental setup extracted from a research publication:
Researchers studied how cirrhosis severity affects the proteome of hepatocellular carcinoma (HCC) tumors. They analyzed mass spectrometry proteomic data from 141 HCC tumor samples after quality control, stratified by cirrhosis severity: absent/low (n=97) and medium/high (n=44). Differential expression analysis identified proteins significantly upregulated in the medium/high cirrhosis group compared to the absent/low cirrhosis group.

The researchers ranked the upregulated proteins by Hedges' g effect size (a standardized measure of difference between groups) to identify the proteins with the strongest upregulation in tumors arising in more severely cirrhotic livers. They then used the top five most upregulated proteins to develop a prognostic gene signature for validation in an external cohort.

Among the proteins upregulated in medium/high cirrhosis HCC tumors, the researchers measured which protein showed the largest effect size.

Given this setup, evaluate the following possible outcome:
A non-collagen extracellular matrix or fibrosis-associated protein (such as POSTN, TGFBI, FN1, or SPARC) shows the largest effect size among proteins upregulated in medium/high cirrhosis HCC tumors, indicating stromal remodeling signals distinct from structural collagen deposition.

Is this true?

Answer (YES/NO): NO